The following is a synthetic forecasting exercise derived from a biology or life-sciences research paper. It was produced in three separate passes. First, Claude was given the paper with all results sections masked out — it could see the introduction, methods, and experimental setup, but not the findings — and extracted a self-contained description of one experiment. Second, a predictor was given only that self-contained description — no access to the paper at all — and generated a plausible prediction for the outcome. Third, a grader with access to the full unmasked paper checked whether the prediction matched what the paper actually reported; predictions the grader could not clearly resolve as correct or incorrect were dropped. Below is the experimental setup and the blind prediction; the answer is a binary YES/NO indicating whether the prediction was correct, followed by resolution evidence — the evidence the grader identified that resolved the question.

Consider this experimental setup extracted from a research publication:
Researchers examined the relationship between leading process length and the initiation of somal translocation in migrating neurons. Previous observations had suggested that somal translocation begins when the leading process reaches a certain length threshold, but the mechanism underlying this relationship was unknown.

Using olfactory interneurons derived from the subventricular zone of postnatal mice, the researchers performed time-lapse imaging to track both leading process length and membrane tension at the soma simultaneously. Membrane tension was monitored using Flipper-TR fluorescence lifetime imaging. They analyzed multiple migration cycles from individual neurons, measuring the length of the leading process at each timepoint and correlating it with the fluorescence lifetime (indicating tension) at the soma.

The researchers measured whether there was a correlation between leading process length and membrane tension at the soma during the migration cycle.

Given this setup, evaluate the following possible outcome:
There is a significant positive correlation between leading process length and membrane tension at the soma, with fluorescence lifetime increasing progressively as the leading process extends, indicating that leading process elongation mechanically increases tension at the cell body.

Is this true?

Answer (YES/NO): YES